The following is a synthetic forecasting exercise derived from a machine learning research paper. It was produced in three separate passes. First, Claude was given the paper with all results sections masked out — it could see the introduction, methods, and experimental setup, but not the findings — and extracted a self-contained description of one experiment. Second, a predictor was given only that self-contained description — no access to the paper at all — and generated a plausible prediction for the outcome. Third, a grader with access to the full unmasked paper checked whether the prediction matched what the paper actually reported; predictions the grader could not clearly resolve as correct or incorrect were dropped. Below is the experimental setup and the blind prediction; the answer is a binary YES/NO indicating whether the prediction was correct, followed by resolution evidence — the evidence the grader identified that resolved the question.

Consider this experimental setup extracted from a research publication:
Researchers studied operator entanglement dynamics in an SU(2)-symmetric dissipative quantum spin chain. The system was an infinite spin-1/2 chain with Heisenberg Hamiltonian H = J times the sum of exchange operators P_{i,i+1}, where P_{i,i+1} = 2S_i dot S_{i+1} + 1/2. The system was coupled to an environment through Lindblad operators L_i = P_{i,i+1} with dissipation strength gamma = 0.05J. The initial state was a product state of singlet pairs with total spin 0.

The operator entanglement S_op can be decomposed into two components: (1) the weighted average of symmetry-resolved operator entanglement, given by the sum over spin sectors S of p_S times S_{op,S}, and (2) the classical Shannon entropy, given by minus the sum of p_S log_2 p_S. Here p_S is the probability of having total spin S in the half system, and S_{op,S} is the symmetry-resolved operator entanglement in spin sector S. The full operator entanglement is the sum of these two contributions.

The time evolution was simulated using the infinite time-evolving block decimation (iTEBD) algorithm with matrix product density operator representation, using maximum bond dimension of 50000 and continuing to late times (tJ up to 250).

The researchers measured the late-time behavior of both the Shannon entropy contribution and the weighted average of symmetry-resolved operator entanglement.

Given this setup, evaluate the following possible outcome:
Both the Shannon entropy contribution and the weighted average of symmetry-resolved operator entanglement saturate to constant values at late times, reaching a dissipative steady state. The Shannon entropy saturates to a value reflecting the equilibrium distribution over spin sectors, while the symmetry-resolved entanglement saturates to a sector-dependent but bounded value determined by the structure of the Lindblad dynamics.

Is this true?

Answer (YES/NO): NO